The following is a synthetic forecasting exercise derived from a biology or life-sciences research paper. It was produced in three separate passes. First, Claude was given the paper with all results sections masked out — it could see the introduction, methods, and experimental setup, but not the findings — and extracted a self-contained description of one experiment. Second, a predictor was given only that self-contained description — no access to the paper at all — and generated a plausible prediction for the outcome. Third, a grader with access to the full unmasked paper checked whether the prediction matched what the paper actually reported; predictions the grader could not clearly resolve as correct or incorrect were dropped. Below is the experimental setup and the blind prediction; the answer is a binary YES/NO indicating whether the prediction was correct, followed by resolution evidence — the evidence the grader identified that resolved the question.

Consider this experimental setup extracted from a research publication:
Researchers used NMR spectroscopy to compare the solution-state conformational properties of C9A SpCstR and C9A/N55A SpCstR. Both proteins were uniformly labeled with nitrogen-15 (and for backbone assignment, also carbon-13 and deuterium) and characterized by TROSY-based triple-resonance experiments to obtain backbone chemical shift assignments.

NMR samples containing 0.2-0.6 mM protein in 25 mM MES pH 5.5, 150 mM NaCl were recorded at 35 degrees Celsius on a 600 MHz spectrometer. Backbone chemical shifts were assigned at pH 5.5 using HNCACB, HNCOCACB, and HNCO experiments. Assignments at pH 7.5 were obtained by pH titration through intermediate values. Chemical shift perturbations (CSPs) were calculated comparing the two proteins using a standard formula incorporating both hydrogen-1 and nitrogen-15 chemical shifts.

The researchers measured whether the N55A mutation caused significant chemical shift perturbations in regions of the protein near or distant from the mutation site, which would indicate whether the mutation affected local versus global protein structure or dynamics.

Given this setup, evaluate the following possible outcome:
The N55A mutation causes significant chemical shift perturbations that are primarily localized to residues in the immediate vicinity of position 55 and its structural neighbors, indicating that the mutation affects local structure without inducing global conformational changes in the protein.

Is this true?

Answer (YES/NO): YES